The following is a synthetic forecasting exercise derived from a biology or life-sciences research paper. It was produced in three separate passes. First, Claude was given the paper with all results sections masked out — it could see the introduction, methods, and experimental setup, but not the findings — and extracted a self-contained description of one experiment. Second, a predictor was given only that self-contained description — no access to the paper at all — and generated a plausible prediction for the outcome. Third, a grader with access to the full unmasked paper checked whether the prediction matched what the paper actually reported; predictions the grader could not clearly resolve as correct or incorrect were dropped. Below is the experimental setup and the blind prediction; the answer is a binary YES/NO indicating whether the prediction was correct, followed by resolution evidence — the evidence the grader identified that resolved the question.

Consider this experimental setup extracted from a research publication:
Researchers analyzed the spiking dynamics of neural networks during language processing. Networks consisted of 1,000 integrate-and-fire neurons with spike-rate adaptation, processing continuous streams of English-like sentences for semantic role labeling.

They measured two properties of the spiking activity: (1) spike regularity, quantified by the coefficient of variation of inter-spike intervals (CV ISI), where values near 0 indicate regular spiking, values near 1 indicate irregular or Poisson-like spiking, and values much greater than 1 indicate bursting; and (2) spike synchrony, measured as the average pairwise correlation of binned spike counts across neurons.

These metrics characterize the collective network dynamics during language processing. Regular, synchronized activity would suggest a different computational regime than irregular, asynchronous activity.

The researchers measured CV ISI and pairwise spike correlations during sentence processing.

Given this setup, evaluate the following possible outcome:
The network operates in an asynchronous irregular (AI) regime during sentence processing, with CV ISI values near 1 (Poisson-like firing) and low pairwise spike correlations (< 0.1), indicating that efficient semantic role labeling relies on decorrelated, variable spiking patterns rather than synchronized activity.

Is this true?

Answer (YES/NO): NO